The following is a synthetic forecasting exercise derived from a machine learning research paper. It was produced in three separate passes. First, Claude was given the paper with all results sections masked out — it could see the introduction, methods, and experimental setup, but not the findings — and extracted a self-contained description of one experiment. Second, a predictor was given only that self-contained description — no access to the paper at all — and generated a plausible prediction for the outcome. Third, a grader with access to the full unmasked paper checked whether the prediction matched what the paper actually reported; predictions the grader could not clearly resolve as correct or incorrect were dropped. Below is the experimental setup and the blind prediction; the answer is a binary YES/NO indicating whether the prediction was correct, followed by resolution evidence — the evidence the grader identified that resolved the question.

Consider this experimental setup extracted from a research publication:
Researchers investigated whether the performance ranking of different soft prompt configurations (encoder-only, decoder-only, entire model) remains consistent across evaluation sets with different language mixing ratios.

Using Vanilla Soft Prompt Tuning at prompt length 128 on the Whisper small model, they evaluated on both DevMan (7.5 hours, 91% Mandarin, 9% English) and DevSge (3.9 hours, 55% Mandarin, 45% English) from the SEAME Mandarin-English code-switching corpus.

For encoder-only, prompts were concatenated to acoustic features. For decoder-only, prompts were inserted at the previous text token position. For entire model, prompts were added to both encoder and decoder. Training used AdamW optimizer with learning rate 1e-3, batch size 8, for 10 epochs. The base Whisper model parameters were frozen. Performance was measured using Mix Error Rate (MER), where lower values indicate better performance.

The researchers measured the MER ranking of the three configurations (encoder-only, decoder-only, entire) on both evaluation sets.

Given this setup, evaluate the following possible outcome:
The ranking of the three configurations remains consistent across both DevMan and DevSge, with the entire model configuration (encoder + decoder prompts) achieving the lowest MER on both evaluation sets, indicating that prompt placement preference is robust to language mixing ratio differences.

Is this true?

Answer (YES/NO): YES